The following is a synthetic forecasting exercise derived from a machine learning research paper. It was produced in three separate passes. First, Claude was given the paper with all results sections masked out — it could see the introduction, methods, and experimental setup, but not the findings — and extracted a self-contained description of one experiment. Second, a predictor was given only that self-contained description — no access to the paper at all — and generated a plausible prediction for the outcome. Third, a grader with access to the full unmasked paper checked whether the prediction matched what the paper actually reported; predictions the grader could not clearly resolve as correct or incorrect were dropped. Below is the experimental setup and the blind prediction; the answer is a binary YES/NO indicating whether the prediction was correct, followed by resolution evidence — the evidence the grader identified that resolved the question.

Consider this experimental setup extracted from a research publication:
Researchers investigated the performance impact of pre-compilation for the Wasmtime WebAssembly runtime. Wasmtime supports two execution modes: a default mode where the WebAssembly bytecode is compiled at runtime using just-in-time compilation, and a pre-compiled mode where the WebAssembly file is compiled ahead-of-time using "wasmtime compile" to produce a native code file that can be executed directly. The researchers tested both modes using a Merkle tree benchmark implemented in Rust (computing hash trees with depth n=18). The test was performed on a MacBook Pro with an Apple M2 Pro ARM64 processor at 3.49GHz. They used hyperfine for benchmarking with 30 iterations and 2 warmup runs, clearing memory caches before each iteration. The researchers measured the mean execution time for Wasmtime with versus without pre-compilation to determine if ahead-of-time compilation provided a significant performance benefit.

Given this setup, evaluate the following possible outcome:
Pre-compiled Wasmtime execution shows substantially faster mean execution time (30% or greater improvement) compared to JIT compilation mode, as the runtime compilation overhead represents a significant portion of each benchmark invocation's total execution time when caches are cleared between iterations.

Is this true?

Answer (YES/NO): NO